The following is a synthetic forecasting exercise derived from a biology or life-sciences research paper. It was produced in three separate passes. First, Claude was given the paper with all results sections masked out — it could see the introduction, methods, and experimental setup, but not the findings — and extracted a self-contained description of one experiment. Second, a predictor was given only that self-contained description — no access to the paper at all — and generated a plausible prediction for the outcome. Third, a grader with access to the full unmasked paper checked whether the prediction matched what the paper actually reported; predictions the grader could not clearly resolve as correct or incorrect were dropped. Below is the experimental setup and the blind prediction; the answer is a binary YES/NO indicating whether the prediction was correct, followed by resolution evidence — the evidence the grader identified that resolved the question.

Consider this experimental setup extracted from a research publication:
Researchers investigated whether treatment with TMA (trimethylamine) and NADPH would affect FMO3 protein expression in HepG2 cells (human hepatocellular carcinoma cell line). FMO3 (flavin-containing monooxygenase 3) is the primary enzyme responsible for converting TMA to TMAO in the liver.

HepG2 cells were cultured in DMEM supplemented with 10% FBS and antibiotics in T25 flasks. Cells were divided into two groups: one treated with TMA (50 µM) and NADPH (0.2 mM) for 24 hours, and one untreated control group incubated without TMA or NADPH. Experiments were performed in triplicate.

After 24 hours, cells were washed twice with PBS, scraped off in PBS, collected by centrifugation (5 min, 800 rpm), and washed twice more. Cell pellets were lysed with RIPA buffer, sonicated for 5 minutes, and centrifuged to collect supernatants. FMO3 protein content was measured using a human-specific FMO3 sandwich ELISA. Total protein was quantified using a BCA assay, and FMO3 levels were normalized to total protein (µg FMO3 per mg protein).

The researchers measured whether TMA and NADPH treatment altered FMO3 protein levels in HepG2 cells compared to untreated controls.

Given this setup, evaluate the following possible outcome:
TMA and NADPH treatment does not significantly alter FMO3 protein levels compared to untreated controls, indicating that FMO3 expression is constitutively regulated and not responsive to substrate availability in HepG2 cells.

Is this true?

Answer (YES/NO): NO